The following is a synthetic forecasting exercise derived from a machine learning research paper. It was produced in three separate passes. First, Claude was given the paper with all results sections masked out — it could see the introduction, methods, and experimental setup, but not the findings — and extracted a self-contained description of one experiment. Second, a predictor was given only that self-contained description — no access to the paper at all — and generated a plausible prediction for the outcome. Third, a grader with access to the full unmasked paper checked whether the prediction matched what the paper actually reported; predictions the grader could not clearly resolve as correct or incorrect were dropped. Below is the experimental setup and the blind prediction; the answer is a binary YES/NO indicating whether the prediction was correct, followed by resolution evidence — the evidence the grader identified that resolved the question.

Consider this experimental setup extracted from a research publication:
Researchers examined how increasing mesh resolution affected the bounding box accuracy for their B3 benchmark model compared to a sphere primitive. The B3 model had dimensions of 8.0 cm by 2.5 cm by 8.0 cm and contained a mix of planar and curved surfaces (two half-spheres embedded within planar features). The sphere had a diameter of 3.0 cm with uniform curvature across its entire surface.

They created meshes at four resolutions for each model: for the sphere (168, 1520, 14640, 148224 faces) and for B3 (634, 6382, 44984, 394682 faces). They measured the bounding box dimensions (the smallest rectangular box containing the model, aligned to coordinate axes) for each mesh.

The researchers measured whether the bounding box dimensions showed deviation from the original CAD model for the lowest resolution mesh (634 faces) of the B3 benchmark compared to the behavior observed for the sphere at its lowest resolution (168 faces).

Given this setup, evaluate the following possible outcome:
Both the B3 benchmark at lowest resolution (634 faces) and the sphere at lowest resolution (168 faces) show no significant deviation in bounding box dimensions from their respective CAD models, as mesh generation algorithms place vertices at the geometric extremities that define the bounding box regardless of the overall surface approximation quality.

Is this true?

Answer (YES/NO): NO